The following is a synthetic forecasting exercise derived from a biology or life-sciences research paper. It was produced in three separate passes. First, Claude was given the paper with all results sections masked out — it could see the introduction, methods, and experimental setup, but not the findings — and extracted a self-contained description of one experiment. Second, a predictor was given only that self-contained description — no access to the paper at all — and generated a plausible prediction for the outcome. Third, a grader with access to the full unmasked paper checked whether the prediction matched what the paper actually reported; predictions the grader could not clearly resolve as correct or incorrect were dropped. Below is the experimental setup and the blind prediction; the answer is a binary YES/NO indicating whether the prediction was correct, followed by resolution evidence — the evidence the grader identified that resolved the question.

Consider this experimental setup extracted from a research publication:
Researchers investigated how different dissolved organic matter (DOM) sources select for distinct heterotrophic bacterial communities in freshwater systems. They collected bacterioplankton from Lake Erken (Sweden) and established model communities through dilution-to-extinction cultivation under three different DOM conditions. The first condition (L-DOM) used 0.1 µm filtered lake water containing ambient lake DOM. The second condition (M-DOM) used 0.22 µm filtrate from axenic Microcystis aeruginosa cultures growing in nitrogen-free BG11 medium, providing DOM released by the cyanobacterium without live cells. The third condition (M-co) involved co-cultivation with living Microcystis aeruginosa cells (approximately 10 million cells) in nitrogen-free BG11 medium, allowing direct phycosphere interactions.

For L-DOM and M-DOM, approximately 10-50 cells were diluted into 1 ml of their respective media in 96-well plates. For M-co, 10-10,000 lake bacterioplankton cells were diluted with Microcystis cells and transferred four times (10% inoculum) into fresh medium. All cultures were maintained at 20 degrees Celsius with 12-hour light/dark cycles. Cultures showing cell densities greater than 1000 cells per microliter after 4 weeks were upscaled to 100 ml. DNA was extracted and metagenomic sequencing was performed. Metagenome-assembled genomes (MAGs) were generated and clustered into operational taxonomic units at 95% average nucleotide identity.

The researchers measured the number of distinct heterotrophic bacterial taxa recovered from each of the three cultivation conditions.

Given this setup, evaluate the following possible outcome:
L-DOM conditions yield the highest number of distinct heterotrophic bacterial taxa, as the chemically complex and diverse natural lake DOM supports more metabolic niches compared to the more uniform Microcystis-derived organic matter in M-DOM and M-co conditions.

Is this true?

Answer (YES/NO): YES